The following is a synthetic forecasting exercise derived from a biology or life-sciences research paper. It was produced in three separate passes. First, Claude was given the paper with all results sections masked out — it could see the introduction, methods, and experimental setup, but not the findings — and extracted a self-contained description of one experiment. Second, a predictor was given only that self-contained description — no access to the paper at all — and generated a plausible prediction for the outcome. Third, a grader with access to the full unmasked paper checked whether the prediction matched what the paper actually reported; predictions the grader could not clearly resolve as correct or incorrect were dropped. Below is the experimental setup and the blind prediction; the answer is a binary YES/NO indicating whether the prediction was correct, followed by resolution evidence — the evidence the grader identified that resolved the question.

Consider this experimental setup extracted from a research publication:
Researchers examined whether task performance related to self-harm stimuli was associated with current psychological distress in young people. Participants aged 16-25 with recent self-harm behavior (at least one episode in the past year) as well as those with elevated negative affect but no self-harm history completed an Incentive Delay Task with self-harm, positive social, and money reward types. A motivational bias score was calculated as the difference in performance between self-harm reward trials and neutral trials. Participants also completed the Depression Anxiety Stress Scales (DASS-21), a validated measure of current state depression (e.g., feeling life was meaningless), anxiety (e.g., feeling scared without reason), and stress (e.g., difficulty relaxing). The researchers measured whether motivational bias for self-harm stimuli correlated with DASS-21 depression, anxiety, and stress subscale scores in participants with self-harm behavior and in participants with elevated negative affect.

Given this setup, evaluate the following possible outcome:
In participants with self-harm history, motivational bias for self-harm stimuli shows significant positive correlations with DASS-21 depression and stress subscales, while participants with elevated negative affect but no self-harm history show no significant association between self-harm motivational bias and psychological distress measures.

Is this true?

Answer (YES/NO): NO